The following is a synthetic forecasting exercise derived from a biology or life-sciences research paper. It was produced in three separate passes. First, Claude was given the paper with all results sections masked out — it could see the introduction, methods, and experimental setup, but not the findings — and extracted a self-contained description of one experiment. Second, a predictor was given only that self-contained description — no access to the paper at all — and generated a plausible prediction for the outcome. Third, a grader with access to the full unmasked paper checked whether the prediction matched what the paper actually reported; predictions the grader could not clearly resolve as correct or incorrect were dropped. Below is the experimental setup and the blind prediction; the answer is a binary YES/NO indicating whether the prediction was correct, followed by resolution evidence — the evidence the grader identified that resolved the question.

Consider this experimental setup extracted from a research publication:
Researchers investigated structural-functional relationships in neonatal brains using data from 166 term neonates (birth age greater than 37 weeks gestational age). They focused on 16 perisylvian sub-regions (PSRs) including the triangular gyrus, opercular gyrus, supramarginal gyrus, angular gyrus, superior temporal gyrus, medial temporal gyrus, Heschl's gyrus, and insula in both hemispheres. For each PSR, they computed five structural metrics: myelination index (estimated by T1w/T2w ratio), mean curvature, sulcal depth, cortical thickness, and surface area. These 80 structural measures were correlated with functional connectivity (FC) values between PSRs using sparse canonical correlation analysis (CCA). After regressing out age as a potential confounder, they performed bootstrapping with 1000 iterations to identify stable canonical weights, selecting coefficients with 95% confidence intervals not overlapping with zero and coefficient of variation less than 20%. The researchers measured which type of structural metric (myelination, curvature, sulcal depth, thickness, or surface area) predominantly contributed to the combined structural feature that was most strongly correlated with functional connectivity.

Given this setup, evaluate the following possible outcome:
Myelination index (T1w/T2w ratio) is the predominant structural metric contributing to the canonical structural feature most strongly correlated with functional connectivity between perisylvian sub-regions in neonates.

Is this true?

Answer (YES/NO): YES